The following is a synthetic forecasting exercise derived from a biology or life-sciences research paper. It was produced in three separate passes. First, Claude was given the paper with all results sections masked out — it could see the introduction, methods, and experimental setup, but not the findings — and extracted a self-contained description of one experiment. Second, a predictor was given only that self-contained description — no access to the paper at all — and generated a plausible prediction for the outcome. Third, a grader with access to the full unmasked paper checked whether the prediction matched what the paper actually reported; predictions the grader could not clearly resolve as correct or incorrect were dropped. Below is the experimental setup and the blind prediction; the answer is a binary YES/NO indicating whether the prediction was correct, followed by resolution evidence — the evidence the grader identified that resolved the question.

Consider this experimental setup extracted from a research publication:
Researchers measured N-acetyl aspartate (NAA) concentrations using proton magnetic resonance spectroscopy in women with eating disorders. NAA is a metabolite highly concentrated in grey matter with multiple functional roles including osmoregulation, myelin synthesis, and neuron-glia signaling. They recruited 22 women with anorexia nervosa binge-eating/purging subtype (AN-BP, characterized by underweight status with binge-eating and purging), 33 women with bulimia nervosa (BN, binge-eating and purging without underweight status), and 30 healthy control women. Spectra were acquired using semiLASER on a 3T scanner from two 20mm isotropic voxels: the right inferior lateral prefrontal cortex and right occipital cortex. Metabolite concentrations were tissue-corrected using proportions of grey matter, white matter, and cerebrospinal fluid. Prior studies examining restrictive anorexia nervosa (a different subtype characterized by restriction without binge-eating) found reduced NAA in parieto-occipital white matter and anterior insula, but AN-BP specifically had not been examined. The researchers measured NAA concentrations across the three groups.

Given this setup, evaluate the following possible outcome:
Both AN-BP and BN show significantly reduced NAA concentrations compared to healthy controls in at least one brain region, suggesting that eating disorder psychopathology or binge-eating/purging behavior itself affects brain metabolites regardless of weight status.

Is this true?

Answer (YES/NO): NO